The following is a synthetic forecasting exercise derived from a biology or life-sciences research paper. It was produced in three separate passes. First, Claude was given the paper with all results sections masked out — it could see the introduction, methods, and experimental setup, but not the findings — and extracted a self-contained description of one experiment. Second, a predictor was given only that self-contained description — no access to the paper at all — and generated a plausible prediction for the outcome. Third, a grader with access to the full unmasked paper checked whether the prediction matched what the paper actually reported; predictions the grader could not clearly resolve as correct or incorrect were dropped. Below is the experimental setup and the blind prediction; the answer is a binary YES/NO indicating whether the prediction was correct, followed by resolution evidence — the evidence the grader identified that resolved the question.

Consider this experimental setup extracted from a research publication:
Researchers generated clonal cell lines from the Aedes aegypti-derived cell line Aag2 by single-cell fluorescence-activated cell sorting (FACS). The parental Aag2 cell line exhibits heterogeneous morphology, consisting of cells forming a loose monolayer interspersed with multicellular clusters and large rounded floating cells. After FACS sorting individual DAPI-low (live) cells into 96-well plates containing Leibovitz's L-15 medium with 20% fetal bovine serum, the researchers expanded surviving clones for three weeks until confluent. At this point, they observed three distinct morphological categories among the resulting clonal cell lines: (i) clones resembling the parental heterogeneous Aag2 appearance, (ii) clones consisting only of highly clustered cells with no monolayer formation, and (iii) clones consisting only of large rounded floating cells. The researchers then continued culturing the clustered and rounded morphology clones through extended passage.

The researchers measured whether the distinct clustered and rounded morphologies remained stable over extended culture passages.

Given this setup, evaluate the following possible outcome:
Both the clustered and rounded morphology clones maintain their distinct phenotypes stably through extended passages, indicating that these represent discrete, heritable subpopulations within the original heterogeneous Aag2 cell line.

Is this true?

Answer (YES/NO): NO